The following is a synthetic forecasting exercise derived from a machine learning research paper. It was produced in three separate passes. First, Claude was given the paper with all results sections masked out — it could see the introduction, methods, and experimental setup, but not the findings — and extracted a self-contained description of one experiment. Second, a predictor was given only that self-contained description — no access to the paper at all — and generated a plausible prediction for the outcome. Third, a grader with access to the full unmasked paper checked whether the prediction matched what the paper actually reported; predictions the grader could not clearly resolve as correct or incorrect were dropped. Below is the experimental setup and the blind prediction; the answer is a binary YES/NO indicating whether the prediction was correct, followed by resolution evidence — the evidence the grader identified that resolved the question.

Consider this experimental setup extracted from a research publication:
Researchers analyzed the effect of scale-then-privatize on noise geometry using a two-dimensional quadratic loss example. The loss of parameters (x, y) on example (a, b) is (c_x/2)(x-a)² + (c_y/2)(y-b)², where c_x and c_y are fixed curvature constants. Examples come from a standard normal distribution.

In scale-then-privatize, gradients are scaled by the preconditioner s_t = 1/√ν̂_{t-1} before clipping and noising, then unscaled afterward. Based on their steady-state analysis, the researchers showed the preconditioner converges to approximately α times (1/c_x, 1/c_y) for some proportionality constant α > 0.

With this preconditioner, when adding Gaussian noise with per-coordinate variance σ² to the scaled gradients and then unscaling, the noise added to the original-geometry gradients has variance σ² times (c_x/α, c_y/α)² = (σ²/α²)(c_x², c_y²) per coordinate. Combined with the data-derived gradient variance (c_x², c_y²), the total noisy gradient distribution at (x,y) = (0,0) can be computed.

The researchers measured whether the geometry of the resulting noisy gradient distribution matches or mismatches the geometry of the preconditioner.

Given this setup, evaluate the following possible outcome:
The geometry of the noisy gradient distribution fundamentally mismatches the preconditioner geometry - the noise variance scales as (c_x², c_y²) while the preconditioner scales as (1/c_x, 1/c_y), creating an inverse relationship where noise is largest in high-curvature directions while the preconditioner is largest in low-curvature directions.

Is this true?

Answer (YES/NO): NO